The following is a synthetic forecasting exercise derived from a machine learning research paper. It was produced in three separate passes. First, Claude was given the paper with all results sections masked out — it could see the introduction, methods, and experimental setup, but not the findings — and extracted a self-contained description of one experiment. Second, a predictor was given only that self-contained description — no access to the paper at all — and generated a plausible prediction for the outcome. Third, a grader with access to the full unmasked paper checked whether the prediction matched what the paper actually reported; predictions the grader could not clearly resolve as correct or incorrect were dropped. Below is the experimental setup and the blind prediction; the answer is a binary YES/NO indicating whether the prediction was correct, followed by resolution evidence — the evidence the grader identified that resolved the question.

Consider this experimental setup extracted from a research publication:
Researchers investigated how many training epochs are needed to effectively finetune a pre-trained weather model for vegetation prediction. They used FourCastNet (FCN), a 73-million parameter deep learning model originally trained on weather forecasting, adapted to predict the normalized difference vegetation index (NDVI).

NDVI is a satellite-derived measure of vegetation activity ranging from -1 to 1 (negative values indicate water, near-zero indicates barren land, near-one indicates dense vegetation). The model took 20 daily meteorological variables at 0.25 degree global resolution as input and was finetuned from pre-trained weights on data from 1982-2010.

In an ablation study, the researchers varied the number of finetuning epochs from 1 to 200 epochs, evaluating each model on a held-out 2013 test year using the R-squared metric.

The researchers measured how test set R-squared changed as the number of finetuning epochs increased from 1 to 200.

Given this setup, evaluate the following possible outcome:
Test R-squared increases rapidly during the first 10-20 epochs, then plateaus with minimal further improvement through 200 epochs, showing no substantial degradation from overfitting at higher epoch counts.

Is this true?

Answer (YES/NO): NO